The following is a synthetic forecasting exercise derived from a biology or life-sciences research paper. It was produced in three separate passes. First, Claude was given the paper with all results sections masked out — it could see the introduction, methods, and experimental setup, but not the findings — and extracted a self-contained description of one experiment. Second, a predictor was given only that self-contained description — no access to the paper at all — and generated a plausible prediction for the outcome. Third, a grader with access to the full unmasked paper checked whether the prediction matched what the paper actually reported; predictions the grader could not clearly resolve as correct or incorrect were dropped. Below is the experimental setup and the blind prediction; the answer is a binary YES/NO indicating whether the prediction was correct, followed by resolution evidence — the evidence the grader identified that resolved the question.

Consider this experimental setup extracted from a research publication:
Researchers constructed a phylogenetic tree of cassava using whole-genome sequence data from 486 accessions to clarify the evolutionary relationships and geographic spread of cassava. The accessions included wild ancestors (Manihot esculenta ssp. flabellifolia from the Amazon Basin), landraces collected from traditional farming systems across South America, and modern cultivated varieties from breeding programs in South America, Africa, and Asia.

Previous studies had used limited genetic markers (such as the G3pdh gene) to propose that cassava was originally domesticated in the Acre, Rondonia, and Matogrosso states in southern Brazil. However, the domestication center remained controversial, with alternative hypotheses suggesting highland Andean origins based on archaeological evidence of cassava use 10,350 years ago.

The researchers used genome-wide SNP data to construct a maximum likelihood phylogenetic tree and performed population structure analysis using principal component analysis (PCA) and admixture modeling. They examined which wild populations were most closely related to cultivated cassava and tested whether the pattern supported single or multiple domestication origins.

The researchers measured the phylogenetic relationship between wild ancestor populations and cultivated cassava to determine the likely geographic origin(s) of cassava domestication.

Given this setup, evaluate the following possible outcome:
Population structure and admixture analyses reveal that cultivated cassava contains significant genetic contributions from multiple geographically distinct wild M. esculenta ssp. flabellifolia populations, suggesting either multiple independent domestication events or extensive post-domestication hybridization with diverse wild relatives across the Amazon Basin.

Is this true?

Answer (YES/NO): NO